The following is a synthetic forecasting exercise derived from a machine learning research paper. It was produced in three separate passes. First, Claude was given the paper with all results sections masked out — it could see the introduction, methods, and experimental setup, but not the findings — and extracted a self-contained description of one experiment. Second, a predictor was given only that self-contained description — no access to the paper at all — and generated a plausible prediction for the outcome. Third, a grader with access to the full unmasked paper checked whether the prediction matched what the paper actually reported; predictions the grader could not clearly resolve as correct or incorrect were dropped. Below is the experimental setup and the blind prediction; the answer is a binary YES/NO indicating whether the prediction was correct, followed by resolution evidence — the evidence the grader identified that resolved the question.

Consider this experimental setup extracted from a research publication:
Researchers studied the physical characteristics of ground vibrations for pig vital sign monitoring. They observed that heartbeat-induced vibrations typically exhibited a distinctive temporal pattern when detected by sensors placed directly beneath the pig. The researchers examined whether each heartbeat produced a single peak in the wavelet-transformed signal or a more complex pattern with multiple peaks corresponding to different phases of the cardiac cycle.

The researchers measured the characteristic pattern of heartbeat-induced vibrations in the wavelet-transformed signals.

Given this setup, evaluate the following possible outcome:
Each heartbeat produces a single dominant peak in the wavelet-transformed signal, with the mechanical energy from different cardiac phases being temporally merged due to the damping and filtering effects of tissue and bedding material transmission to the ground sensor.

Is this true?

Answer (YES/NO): NO